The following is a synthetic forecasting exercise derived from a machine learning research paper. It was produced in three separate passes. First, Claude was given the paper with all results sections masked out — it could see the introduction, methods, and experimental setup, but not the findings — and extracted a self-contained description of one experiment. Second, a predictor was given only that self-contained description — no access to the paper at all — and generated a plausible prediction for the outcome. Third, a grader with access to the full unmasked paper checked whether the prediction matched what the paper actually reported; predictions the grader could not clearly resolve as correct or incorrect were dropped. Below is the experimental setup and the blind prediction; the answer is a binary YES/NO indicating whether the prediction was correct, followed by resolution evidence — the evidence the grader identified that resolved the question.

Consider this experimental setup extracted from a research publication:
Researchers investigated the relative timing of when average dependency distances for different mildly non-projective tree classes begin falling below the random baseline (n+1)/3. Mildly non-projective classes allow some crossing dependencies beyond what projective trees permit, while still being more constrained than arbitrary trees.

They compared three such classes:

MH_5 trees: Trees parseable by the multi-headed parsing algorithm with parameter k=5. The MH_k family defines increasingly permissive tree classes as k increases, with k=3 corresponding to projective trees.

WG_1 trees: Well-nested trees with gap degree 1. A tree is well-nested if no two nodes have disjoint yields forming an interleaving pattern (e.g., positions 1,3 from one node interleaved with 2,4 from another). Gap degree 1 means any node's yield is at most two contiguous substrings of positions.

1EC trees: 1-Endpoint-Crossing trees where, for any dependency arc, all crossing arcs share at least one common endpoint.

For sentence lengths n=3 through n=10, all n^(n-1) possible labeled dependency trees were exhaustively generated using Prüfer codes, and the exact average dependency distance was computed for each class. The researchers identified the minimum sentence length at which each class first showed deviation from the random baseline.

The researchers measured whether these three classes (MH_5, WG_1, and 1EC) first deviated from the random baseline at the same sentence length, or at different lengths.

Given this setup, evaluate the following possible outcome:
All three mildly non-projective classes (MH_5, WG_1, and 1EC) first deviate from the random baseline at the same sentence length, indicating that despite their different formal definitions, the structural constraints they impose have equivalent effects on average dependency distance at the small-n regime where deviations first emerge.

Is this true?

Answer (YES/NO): YES